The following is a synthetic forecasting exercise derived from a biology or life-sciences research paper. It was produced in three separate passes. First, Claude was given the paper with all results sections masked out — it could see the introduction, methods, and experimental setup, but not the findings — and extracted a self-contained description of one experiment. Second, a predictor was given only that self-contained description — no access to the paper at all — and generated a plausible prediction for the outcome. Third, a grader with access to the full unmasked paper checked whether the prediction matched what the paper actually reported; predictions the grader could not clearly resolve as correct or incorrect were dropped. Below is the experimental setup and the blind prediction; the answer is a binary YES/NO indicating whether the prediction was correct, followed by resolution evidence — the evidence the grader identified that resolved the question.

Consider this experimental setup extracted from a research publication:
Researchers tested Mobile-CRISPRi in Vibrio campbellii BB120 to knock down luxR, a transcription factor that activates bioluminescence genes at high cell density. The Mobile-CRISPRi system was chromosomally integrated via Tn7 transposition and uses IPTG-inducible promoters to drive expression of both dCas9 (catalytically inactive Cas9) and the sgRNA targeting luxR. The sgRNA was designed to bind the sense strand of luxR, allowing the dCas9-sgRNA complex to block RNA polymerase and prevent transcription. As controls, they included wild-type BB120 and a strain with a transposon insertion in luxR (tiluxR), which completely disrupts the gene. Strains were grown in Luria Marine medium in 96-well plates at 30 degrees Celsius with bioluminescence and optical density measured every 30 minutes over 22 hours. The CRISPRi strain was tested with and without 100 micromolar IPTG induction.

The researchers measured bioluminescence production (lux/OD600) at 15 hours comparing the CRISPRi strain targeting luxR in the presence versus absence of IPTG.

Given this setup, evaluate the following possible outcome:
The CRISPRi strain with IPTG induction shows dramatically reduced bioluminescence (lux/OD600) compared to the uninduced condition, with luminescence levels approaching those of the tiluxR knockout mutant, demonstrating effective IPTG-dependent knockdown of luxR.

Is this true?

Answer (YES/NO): YES